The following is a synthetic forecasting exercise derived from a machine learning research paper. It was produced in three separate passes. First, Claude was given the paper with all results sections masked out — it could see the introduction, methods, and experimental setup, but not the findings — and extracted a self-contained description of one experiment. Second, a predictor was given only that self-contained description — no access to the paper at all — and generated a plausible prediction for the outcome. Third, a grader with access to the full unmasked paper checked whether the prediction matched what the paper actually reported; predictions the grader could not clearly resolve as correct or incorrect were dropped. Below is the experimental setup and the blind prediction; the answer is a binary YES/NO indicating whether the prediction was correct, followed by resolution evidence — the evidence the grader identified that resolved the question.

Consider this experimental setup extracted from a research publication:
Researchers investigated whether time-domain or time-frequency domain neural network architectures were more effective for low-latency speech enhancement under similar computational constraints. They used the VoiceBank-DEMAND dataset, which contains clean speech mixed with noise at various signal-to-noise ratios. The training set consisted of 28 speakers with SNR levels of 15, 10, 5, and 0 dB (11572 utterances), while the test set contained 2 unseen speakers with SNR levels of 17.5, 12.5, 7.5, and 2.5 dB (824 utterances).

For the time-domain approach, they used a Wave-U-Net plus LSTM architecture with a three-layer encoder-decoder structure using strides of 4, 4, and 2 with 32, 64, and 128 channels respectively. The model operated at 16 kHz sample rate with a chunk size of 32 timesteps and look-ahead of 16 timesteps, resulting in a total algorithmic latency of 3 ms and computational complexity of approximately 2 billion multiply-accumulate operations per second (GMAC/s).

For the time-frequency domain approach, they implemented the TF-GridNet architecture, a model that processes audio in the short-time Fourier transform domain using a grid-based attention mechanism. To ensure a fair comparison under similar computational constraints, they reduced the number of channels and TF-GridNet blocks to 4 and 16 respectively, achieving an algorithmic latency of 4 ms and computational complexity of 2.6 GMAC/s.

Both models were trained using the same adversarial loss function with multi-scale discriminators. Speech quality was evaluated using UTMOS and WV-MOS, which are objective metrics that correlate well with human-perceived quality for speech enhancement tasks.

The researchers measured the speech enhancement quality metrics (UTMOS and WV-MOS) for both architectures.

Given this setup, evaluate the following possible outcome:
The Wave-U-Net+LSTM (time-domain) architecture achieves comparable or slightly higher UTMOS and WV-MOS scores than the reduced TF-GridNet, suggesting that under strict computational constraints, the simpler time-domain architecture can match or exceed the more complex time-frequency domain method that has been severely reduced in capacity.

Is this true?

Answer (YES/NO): YES